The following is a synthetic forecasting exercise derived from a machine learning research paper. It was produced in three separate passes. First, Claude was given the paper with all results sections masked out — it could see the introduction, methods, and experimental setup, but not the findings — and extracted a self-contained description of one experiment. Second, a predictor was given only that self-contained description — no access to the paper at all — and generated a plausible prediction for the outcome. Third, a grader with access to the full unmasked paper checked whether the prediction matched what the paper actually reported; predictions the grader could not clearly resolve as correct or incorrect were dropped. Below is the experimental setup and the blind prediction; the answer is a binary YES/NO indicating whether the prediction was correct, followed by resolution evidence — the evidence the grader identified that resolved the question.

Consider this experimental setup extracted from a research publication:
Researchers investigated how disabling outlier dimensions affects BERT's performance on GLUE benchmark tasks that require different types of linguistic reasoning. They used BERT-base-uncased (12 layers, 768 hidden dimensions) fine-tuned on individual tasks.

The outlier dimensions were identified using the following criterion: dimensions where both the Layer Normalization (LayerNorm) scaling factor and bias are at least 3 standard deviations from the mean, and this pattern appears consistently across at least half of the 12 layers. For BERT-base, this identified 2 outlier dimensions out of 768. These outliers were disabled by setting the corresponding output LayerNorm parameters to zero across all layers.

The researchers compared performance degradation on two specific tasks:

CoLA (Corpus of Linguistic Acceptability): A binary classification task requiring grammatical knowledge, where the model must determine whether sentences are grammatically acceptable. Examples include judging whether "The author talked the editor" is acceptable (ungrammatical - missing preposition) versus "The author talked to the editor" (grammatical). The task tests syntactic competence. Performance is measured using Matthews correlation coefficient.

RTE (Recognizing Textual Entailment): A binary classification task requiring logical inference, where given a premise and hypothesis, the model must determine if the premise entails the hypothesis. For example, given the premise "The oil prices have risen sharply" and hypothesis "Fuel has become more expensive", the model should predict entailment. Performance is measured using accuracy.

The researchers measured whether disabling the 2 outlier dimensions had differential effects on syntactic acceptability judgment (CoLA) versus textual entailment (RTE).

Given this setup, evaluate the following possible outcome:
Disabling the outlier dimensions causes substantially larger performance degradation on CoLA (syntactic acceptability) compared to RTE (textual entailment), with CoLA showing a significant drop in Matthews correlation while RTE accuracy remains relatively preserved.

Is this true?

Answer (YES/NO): YES